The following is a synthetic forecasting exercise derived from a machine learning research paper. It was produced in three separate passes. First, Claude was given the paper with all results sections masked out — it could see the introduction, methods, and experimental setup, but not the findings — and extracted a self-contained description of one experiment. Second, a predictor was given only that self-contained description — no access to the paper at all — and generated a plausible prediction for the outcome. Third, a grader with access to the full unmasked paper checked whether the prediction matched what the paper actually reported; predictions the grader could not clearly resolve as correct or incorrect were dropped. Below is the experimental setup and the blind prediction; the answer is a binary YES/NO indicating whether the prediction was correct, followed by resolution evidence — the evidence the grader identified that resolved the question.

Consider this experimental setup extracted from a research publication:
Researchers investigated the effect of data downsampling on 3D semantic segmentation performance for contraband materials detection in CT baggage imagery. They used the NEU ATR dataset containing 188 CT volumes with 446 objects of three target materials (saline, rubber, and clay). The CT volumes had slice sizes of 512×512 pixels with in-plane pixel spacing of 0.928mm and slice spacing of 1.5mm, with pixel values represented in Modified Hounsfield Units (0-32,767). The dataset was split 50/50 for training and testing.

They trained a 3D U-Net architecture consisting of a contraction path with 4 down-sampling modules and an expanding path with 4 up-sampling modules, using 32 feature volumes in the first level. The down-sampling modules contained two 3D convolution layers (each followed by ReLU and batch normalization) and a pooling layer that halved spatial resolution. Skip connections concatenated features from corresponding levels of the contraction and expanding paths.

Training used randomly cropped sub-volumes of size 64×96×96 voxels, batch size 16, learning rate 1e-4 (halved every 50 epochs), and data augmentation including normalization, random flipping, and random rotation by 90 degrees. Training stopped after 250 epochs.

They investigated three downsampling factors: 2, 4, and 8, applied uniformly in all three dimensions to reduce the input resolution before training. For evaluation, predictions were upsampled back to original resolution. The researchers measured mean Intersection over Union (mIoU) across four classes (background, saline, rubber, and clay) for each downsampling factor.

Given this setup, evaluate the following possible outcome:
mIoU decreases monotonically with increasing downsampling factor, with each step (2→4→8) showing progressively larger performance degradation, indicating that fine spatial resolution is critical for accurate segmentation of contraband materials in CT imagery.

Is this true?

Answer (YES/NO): YES